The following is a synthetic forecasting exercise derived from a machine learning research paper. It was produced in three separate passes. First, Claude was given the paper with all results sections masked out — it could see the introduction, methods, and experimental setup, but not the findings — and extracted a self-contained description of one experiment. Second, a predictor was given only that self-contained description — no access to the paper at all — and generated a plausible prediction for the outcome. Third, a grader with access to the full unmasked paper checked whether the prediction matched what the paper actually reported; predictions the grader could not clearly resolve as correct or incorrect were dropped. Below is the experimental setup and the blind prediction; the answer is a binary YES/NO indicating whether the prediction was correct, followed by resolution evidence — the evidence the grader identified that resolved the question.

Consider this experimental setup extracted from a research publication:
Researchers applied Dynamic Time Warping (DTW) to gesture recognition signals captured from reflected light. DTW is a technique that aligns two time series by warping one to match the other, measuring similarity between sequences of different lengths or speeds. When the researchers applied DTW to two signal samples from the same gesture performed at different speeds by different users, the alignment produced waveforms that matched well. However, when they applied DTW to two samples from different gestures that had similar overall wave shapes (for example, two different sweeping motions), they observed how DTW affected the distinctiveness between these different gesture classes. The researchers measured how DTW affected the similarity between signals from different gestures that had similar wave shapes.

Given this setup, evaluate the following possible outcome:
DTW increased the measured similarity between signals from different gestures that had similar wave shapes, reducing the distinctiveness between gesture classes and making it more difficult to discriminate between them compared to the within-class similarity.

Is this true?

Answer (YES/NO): YES